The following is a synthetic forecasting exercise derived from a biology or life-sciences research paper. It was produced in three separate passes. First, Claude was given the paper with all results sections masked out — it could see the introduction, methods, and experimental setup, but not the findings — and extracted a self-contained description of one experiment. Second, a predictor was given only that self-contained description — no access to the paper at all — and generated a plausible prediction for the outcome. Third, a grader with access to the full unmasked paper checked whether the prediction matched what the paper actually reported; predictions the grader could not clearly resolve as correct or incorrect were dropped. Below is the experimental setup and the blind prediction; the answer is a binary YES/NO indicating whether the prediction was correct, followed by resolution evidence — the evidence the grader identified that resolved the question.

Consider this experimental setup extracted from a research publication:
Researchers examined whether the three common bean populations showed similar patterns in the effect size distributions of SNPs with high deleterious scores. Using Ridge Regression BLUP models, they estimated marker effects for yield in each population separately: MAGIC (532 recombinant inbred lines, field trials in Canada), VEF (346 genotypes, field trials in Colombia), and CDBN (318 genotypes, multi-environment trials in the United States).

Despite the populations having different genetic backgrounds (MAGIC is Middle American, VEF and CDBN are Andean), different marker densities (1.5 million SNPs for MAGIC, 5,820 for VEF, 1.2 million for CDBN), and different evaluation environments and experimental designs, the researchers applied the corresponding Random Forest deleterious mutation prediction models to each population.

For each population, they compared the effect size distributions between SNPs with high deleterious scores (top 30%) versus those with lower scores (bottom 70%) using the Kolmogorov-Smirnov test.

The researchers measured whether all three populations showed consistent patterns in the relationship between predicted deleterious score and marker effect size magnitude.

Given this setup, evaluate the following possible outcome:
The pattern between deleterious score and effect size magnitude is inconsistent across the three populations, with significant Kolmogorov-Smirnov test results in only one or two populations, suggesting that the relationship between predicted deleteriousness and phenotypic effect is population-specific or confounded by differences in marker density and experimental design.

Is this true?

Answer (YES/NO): NO